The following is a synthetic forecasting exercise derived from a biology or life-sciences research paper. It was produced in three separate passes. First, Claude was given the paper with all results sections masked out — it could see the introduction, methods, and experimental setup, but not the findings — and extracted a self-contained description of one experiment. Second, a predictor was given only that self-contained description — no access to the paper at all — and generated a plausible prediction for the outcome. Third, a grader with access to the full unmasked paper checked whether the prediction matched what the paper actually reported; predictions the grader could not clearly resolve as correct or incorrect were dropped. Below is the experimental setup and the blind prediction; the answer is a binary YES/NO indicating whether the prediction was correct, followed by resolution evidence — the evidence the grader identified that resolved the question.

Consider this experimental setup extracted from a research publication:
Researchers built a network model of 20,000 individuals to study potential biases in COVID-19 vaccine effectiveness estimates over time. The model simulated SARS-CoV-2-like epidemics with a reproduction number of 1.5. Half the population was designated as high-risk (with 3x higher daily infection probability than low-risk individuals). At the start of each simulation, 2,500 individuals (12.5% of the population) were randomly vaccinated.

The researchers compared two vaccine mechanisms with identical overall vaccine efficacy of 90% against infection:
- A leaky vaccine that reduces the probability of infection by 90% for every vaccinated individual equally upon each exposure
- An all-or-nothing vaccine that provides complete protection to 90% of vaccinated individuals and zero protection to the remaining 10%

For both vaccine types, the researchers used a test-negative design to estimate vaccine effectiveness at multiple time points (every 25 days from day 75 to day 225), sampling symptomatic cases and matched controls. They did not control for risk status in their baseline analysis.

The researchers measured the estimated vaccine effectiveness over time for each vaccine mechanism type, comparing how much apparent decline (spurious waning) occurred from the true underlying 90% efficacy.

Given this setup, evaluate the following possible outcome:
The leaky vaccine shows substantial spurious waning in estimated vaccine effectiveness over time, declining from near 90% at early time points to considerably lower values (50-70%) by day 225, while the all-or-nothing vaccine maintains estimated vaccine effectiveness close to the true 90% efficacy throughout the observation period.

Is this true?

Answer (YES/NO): NO